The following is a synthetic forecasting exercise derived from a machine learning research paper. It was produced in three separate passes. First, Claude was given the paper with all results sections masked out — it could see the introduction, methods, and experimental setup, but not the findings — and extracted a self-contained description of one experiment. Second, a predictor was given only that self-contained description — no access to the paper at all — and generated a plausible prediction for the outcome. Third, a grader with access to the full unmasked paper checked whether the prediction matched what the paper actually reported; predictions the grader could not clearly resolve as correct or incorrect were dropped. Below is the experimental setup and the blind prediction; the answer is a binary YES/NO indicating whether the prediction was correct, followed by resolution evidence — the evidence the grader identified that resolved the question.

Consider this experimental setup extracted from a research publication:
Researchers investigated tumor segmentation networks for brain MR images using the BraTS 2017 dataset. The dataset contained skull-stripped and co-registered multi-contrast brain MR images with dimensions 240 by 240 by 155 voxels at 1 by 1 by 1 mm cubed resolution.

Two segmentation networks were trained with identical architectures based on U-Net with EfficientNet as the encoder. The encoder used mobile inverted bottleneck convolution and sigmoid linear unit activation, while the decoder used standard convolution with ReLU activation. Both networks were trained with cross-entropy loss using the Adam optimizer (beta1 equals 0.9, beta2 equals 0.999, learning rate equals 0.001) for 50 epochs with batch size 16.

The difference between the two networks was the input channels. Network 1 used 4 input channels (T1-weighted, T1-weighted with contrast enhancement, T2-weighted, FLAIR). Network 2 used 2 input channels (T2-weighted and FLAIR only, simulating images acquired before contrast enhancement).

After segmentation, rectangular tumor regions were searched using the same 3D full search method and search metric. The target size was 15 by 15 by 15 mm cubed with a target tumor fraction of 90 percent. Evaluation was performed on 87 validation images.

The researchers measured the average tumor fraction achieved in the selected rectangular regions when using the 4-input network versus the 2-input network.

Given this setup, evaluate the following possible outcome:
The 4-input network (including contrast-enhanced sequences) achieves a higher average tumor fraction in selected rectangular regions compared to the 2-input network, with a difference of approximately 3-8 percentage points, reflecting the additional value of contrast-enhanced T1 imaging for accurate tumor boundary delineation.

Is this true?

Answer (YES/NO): NO